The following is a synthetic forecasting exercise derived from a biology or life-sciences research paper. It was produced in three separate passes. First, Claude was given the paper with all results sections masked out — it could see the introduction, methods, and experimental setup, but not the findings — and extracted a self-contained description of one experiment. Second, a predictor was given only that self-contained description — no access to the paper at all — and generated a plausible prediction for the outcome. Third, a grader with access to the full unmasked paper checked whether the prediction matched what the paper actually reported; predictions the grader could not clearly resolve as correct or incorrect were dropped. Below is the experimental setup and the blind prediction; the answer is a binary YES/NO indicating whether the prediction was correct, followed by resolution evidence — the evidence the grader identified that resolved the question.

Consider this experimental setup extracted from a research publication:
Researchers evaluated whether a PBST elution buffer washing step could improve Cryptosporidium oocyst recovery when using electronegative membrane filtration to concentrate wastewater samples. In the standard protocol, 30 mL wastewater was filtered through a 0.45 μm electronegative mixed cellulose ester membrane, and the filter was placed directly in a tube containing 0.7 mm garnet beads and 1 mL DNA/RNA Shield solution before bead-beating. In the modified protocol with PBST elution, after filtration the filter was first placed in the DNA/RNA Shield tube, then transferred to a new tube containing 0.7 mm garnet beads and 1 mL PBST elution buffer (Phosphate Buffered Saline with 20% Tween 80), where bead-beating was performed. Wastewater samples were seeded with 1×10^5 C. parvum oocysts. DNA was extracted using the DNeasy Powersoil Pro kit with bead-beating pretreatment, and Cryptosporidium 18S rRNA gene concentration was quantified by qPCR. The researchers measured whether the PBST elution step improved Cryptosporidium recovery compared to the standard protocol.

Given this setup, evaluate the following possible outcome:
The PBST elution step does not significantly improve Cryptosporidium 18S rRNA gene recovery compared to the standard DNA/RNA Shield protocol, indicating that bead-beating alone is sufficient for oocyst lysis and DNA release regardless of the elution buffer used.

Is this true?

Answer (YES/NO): NO